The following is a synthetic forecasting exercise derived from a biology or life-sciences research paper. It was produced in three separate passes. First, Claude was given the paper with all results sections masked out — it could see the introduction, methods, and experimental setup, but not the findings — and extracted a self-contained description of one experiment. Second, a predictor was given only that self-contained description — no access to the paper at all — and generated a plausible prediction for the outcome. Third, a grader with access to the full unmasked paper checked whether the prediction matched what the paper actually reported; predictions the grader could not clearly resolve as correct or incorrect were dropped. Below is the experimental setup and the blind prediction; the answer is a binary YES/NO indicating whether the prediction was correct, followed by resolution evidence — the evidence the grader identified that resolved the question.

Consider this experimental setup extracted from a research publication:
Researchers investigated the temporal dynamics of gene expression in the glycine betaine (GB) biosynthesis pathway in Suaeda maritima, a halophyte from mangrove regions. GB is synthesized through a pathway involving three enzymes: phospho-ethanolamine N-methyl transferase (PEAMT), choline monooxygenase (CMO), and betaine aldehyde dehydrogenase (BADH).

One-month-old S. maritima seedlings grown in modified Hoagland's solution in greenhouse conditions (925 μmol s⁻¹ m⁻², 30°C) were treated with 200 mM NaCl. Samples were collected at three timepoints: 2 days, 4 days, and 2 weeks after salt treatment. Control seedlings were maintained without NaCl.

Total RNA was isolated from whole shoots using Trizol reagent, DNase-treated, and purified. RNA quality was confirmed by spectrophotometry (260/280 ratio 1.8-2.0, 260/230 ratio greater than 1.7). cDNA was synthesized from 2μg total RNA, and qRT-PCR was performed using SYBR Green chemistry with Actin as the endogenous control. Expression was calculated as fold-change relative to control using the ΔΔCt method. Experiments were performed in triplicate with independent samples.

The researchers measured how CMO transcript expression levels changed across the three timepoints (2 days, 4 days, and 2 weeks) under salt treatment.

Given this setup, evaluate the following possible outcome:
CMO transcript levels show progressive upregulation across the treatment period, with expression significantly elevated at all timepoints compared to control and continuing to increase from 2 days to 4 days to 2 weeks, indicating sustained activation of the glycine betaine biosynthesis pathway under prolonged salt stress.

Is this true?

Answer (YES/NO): NO